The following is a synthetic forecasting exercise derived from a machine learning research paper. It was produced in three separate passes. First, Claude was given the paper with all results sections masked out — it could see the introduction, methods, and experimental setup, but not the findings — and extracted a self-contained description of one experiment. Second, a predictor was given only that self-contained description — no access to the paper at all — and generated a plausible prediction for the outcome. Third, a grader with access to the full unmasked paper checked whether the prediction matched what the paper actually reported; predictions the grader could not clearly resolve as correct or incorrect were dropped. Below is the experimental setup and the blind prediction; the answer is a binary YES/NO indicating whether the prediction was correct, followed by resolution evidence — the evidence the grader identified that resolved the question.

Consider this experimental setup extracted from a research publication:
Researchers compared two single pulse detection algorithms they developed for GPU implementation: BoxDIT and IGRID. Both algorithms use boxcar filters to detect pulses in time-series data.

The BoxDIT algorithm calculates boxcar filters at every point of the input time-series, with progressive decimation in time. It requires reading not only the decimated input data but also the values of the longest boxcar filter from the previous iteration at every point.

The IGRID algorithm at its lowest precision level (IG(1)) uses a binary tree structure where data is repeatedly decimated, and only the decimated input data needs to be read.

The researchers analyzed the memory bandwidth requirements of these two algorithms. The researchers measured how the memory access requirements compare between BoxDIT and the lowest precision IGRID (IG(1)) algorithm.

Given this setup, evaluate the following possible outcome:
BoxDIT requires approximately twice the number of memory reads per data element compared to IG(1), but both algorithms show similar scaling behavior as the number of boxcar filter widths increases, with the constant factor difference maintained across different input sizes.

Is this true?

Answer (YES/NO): NO